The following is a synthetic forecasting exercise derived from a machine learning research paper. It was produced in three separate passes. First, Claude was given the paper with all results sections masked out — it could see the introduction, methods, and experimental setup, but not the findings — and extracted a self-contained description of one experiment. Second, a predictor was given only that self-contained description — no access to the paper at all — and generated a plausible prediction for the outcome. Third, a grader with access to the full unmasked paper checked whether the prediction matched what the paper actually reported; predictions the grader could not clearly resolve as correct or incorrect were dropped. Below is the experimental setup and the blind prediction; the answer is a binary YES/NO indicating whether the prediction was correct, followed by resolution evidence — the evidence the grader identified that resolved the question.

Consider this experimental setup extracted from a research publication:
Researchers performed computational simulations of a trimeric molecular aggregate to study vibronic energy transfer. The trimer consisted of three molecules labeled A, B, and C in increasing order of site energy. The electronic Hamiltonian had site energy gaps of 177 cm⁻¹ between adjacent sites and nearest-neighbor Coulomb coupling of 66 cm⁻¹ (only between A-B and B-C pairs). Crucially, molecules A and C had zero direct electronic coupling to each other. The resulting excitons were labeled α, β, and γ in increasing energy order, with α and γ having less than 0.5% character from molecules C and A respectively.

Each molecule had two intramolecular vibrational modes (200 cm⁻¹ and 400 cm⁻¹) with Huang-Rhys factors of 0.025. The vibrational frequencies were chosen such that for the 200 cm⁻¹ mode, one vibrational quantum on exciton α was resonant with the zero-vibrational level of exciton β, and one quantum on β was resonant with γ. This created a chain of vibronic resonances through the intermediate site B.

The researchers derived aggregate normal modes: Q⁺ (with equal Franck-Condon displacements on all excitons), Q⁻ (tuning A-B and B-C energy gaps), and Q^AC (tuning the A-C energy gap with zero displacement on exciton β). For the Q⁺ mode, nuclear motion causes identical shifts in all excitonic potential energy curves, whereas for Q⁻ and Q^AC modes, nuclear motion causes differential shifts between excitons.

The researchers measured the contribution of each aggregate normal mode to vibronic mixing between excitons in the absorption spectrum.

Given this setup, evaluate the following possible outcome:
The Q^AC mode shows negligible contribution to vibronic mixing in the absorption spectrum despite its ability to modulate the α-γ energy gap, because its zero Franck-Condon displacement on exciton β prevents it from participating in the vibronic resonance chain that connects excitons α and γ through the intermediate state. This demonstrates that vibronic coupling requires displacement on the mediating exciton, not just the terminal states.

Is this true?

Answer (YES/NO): NO